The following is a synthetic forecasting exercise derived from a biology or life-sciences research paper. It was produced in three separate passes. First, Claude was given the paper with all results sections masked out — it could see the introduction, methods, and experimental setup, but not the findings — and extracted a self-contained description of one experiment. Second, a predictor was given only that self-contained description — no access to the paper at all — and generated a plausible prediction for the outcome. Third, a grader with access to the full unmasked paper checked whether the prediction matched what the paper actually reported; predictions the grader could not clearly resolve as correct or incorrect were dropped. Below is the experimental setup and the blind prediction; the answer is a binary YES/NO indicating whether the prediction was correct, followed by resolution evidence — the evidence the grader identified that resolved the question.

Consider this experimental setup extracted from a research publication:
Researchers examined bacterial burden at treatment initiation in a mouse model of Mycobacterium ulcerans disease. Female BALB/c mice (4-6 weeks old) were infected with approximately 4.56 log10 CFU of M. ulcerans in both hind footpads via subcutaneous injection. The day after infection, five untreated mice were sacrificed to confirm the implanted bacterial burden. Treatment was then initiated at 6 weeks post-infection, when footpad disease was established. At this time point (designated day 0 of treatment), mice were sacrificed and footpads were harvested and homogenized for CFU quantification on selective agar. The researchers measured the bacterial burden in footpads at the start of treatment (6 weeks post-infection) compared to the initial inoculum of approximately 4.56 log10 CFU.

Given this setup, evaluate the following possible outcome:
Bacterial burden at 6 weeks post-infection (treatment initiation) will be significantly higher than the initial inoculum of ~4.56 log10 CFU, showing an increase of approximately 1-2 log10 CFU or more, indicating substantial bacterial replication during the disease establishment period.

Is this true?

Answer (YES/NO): YES